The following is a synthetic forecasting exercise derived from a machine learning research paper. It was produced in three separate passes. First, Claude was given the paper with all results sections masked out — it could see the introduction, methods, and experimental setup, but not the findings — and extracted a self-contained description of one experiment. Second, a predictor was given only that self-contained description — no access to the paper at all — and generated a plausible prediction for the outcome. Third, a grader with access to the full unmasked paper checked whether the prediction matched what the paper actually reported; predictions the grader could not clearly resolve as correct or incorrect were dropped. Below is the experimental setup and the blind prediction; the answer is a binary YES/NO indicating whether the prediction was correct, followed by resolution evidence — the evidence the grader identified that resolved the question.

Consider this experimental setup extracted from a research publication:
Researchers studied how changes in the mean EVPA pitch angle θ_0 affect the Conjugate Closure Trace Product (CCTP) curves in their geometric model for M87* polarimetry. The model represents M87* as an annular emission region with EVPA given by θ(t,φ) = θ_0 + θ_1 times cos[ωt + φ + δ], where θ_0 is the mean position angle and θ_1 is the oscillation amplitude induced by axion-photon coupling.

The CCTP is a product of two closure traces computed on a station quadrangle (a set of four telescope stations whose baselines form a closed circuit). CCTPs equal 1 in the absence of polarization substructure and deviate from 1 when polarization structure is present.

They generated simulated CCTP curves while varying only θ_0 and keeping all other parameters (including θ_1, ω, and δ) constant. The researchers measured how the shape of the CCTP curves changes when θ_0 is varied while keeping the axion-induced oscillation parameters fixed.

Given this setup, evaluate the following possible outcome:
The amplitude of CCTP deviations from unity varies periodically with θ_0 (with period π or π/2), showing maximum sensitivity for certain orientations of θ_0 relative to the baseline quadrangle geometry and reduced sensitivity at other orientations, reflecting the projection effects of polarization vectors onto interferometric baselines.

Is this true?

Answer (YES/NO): NO